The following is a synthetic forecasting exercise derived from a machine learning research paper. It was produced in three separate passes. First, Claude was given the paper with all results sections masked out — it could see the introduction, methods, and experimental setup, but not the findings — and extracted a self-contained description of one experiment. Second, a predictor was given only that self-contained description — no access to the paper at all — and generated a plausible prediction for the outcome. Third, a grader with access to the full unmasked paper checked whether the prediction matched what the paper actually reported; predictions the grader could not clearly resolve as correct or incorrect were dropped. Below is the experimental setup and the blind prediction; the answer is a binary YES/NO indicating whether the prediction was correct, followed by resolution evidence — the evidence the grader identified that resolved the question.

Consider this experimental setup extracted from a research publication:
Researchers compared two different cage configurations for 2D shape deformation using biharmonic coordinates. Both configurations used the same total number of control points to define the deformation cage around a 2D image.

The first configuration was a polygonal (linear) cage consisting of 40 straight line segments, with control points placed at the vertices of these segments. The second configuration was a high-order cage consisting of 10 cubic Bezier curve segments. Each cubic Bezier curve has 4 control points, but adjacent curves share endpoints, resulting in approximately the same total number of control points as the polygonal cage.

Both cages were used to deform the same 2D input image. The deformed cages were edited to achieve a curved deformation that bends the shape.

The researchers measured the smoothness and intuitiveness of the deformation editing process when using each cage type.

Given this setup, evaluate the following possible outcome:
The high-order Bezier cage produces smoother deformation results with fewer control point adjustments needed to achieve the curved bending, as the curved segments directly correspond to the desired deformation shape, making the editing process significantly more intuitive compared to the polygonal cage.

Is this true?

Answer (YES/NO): YES